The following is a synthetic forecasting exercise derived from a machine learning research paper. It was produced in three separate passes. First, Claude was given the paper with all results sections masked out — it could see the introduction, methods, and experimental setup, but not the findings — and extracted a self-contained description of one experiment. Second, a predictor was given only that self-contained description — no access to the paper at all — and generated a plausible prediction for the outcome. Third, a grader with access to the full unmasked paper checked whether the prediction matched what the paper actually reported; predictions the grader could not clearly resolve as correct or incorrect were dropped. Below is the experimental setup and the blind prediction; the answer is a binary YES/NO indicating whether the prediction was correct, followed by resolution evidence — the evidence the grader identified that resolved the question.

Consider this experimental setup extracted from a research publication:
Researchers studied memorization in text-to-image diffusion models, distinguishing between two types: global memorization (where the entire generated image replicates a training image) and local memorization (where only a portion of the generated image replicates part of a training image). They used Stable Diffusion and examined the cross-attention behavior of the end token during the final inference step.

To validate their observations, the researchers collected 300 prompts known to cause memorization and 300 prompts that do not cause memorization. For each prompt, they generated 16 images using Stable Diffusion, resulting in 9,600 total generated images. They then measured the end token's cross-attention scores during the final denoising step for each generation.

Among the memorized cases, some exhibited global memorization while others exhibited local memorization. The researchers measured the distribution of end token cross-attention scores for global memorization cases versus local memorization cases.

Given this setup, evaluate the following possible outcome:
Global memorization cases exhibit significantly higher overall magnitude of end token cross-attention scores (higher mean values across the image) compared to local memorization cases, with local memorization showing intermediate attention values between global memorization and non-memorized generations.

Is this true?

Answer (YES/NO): YES